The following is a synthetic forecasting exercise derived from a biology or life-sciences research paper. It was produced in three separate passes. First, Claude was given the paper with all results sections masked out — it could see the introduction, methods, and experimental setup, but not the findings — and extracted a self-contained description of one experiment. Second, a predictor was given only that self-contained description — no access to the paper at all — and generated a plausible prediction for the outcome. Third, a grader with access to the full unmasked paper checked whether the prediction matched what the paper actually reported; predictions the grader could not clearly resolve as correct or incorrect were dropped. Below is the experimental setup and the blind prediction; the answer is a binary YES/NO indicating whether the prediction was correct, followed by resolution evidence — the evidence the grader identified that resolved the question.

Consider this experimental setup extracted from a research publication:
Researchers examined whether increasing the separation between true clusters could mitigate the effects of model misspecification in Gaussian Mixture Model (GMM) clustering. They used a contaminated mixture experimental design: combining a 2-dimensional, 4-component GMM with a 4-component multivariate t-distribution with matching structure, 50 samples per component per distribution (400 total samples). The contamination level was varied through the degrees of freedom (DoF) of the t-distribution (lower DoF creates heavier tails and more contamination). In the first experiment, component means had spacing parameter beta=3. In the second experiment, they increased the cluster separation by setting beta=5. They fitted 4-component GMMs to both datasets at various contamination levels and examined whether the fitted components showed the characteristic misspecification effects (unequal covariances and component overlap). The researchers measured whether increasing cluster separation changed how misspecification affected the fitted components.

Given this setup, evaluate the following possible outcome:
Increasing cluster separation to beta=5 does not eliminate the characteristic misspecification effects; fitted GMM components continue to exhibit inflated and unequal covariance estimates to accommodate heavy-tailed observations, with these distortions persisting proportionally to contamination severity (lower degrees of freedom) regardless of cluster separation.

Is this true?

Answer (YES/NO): NO